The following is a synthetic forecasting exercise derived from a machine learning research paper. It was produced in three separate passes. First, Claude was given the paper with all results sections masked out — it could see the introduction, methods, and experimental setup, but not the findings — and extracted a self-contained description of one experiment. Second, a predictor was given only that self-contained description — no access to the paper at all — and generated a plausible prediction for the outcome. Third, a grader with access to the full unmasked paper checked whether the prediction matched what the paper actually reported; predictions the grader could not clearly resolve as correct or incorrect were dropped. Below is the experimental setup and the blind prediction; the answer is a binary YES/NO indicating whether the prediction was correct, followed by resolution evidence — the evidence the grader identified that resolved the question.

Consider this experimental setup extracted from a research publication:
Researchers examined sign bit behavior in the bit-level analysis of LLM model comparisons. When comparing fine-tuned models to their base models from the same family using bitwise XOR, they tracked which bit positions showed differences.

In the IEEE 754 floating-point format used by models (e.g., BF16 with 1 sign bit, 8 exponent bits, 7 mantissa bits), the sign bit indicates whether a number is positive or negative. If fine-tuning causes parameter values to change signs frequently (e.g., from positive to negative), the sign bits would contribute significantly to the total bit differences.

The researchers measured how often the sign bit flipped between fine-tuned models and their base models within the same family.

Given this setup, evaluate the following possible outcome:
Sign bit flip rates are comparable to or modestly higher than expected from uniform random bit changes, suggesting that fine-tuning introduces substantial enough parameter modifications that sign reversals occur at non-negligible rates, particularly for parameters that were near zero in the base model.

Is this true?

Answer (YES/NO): NO